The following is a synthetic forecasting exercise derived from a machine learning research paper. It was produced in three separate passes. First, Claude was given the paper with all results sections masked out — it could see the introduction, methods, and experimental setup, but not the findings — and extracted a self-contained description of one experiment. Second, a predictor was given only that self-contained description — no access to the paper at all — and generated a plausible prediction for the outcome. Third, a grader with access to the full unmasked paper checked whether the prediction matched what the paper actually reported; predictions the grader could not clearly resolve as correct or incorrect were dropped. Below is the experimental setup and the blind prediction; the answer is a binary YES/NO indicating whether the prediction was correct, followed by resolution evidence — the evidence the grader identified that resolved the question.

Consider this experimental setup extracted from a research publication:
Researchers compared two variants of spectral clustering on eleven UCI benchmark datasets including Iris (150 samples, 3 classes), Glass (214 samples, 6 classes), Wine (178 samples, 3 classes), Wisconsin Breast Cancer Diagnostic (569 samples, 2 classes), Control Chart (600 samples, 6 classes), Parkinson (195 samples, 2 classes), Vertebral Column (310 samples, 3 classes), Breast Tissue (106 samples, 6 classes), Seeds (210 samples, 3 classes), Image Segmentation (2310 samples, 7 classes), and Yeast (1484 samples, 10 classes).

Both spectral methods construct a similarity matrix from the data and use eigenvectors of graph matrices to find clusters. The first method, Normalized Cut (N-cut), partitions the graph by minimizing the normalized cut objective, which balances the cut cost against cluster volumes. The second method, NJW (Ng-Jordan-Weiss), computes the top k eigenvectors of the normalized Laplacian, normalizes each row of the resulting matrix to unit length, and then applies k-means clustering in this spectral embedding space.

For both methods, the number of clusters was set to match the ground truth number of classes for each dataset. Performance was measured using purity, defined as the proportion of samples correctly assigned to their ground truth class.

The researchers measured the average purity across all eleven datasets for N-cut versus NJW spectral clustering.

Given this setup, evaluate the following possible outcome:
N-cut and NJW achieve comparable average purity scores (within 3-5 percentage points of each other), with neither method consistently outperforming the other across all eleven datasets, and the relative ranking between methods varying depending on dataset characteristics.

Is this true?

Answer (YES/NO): YES